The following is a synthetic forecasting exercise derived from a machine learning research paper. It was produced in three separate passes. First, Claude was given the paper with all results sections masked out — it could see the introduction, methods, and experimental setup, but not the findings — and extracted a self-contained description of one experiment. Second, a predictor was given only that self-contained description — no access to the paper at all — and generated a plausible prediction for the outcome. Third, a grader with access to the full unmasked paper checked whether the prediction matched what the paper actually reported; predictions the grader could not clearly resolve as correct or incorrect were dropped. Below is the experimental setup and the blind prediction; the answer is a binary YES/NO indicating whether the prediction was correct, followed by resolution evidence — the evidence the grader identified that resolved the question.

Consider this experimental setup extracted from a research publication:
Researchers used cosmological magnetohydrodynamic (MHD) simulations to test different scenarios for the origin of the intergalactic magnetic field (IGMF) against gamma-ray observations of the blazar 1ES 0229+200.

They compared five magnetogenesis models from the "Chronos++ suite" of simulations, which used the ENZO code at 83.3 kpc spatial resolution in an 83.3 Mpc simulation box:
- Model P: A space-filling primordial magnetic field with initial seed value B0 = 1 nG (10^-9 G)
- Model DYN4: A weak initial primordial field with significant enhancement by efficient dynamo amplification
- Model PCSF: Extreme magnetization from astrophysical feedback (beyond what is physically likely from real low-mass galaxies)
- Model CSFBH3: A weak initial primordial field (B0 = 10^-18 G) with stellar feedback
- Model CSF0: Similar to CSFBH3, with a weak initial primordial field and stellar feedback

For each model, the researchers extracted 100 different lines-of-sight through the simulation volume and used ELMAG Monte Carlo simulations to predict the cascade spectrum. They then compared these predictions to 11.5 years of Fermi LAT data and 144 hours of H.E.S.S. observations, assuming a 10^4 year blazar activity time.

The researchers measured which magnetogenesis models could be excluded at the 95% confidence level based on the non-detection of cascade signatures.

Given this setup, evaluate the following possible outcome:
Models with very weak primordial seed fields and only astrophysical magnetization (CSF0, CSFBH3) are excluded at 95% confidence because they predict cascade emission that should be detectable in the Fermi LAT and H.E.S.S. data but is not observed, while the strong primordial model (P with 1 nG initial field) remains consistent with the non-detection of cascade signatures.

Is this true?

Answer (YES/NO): YES